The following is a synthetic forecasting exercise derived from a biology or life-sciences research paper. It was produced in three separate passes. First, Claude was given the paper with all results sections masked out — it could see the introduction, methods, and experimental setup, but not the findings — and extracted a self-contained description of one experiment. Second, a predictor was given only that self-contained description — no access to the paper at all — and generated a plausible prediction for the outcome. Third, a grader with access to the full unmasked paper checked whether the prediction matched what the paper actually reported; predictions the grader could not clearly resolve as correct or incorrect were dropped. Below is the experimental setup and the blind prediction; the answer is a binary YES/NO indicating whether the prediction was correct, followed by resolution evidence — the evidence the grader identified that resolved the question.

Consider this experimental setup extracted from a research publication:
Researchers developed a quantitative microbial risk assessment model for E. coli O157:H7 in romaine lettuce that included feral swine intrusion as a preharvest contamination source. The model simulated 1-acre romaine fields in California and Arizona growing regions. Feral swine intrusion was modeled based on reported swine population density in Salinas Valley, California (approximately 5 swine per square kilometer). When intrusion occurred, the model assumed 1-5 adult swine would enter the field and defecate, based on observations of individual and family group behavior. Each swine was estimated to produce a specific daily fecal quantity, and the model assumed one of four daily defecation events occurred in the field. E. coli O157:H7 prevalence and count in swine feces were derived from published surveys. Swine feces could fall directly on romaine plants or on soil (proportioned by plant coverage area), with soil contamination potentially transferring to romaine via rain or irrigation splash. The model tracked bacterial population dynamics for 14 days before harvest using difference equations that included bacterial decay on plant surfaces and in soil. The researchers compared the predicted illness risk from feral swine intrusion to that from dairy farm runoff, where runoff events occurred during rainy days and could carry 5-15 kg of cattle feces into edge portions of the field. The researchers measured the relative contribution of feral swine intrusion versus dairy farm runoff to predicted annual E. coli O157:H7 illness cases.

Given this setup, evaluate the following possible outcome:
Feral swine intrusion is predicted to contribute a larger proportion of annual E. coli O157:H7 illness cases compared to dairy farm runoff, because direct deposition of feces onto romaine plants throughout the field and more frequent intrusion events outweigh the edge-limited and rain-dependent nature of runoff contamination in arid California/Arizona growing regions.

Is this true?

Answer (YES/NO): YES